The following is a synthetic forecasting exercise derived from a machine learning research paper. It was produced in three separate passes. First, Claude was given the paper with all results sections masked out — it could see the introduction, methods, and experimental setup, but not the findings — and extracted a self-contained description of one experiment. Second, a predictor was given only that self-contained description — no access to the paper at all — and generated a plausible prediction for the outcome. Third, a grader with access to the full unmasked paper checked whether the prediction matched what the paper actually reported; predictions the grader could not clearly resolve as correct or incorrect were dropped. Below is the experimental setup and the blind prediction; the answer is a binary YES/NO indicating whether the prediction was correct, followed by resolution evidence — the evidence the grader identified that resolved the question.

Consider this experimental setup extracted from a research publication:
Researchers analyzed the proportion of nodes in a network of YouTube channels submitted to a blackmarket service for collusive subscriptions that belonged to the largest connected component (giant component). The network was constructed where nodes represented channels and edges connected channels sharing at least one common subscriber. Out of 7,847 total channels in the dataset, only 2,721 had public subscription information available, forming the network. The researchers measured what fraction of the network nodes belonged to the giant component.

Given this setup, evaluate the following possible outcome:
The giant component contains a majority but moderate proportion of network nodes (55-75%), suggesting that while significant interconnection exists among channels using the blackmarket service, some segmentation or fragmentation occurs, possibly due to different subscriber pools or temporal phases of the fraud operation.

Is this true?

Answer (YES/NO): NO